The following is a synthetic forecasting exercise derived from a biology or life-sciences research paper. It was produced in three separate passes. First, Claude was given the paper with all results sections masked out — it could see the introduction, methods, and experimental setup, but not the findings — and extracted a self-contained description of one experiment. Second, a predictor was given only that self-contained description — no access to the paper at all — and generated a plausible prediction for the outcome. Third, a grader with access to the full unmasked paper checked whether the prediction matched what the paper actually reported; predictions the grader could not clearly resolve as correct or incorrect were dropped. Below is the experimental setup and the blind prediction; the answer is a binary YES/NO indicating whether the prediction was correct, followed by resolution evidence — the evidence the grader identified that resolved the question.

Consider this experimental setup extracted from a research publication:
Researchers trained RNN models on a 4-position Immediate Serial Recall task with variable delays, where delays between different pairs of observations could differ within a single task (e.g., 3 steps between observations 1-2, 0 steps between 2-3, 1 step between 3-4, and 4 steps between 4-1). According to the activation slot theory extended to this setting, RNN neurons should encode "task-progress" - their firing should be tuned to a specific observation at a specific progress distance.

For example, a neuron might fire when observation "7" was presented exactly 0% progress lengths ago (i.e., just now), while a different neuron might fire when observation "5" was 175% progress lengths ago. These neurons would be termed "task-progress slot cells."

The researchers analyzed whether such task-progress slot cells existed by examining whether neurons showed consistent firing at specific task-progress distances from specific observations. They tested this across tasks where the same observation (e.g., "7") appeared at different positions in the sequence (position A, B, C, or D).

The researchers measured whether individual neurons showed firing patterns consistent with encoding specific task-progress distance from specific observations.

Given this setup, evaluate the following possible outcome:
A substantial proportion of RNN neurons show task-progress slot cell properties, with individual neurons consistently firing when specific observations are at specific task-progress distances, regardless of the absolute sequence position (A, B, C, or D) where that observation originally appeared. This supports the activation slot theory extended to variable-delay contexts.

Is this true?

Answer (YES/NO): YES